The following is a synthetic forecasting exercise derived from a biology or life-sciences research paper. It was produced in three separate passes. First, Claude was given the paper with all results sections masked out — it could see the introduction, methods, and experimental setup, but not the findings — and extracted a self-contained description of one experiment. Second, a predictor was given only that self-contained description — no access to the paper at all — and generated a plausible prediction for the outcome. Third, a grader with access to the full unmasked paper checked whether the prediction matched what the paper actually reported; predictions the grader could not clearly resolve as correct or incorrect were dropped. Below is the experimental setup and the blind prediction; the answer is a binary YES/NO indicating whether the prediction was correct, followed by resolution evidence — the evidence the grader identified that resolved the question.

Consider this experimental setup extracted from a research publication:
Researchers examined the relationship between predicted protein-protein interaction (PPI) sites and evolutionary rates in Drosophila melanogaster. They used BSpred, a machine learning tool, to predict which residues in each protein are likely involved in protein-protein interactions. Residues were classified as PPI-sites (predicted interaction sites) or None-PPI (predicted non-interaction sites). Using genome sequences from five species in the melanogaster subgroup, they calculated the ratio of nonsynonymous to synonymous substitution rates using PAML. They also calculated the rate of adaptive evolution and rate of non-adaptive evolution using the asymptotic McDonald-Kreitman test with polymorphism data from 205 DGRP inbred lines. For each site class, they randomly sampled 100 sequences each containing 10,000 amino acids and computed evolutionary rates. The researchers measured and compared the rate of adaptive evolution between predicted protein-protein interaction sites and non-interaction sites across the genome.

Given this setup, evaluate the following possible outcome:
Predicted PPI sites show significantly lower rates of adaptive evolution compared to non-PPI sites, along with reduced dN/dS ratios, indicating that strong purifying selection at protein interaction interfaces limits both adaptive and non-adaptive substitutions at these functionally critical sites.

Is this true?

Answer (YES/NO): NO